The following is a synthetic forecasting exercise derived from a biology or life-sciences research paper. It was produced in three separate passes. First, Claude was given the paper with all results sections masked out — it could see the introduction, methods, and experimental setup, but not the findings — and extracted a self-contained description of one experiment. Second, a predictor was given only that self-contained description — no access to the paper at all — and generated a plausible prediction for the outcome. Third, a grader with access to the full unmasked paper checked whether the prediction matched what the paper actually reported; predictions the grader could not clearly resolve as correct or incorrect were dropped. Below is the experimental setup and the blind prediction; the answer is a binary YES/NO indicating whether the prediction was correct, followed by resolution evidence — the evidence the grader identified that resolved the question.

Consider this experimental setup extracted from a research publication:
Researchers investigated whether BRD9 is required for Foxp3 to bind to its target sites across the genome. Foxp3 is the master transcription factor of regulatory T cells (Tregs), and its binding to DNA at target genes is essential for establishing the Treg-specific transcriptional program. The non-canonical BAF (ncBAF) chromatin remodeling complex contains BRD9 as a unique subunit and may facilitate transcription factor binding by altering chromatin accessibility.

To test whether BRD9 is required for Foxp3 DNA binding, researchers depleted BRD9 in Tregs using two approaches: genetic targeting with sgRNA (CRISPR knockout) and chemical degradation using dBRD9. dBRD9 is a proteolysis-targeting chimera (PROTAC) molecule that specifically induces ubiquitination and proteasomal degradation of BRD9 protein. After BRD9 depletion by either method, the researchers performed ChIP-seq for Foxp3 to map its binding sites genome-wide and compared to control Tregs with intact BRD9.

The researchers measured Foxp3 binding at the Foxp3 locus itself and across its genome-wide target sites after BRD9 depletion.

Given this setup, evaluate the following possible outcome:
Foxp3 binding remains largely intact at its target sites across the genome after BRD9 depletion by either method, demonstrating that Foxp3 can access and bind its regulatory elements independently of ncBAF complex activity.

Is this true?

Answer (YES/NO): NO